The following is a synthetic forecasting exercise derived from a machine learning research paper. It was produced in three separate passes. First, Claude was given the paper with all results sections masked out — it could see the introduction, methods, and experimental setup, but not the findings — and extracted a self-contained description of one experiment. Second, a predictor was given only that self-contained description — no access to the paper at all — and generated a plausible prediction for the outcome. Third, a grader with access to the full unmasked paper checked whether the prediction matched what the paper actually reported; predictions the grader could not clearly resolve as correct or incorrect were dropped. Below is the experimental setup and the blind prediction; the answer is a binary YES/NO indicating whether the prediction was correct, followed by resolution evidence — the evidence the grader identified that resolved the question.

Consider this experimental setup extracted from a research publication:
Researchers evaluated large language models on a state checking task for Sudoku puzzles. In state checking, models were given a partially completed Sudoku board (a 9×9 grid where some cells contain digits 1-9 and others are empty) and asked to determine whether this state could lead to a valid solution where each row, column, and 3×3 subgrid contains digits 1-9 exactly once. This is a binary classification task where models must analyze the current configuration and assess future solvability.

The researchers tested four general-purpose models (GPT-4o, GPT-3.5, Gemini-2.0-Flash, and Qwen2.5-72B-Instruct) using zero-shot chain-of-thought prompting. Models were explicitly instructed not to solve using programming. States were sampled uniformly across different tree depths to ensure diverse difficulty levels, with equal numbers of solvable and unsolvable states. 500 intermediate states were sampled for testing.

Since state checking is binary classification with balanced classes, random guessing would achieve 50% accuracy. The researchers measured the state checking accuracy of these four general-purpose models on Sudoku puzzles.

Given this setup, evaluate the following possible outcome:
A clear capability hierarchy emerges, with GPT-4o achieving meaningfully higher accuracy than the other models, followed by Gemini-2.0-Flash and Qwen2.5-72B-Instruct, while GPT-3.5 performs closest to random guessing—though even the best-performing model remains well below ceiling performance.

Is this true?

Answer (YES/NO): NO